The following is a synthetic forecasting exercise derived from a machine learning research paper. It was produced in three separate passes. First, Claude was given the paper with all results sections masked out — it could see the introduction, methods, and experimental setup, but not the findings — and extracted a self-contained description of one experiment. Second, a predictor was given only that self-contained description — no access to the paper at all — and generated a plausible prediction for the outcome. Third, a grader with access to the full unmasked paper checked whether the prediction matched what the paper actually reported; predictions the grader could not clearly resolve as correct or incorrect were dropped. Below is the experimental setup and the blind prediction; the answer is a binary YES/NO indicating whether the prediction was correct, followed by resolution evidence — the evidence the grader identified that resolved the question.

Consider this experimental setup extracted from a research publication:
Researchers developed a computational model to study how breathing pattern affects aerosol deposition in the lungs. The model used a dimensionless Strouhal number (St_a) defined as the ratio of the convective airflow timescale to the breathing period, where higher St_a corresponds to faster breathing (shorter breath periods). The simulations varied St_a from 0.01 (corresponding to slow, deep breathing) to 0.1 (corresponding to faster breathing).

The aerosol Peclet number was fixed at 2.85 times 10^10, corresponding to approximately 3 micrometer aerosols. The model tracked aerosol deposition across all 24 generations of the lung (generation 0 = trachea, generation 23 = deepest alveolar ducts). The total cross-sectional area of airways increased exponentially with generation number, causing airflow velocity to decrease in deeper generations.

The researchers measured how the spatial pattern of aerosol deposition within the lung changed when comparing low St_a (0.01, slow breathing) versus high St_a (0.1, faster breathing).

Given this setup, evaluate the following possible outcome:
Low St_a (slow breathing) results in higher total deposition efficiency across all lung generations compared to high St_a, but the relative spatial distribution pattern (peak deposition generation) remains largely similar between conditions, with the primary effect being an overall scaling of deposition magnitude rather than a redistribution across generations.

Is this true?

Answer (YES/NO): NO